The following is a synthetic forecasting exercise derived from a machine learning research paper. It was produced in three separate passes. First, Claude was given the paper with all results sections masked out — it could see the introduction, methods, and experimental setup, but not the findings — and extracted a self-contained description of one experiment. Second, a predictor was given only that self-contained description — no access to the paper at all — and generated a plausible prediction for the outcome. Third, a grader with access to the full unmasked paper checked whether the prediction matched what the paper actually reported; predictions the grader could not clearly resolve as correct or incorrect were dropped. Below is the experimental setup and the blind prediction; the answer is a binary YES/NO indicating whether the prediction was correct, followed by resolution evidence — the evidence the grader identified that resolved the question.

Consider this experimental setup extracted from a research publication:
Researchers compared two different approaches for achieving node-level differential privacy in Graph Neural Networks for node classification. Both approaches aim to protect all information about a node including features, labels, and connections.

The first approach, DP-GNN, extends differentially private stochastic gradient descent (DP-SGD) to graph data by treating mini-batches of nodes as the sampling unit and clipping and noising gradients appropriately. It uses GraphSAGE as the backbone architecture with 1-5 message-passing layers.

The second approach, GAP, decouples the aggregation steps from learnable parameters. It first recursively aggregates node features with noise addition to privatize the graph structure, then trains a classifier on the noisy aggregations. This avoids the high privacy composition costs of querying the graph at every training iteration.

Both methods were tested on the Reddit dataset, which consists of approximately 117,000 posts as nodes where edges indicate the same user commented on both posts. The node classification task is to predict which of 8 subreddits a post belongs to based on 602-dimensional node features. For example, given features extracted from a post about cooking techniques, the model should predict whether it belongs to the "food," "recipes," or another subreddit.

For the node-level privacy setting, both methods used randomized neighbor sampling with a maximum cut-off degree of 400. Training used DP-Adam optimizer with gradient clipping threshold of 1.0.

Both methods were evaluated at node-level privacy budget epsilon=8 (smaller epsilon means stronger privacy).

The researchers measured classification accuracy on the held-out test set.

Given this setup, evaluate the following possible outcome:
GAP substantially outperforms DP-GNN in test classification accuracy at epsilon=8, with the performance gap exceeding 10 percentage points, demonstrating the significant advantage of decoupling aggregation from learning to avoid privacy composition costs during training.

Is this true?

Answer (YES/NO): NO